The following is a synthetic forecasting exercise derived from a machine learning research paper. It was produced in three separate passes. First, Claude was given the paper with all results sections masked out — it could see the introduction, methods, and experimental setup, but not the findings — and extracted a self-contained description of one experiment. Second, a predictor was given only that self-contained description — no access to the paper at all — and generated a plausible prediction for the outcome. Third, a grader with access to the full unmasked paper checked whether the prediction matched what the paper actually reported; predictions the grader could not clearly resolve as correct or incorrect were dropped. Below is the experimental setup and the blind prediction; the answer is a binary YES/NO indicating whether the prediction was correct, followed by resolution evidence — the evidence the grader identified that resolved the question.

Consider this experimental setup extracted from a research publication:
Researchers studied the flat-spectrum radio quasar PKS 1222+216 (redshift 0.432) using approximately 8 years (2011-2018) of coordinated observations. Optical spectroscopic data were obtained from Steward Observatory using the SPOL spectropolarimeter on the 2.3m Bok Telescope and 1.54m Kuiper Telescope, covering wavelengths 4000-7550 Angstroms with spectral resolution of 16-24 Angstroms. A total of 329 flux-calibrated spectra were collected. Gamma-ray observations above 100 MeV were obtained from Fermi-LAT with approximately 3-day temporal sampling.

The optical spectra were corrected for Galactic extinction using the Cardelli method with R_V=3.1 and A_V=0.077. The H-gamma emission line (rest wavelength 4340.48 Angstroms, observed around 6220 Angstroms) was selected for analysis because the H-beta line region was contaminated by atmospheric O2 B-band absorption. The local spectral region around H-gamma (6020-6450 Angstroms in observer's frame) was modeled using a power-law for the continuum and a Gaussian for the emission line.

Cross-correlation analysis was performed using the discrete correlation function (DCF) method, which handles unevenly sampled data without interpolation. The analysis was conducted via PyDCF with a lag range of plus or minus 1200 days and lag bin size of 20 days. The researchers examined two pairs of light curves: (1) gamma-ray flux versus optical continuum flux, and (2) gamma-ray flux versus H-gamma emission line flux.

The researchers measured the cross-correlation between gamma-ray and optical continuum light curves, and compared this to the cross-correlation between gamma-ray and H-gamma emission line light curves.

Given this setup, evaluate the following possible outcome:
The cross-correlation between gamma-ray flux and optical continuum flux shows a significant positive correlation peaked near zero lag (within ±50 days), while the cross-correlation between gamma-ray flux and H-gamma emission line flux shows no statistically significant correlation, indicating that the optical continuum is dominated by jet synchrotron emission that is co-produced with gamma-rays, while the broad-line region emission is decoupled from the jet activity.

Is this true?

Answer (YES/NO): YES